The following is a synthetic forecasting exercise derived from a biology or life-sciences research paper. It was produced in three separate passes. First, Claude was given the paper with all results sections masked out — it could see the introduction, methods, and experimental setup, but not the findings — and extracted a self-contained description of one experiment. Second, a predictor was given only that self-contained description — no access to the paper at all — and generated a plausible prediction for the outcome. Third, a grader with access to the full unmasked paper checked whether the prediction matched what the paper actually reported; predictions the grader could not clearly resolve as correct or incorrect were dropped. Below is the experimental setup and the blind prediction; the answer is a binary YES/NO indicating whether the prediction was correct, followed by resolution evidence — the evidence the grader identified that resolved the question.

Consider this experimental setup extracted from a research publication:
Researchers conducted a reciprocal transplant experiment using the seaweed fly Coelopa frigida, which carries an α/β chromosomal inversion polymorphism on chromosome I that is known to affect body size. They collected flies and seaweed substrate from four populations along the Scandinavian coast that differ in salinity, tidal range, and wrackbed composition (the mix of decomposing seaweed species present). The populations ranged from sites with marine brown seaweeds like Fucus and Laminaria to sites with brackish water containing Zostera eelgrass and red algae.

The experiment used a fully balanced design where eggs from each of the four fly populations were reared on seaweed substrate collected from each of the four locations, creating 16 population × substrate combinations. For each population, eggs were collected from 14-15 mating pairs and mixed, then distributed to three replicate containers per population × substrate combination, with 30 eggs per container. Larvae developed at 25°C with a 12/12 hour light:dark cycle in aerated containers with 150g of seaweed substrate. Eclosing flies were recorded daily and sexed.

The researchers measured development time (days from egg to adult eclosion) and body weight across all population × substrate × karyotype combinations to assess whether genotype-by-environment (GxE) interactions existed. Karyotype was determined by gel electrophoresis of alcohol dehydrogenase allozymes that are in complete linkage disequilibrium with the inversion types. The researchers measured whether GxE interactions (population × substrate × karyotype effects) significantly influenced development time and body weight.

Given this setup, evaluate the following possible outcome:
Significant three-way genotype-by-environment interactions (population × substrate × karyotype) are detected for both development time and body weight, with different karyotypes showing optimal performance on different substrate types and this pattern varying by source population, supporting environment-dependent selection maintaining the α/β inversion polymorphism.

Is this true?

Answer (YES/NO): NO